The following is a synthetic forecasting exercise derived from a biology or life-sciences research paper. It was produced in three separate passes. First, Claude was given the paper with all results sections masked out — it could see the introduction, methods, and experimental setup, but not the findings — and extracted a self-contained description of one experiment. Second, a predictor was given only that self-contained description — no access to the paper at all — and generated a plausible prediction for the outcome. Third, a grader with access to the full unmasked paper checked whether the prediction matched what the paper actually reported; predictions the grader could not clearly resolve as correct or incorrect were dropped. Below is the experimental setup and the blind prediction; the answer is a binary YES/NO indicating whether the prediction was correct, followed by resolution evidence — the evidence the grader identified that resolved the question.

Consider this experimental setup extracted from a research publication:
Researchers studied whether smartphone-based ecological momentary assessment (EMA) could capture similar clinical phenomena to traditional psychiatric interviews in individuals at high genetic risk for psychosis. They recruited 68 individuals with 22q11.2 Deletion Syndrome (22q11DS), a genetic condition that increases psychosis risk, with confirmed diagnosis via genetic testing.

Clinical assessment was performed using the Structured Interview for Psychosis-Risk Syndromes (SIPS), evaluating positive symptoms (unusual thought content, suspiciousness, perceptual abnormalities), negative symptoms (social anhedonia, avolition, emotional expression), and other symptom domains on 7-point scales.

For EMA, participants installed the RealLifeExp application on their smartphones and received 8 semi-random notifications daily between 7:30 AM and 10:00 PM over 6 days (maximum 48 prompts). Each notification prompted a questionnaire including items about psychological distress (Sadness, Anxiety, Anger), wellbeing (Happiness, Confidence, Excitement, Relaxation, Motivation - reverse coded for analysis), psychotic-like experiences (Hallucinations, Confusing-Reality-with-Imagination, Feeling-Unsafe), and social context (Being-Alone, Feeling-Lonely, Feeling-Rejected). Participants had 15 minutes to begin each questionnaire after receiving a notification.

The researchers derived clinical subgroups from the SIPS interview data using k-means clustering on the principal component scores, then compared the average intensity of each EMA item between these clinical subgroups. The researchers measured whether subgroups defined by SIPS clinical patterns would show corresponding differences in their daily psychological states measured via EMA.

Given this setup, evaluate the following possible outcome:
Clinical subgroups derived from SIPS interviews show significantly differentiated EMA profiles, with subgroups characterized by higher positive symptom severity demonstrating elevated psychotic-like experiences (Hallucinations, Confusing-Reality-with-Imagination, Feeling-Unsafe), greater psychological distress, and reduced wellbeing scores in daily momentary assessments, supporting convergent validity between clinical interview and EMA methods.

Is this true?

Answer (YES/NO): NO